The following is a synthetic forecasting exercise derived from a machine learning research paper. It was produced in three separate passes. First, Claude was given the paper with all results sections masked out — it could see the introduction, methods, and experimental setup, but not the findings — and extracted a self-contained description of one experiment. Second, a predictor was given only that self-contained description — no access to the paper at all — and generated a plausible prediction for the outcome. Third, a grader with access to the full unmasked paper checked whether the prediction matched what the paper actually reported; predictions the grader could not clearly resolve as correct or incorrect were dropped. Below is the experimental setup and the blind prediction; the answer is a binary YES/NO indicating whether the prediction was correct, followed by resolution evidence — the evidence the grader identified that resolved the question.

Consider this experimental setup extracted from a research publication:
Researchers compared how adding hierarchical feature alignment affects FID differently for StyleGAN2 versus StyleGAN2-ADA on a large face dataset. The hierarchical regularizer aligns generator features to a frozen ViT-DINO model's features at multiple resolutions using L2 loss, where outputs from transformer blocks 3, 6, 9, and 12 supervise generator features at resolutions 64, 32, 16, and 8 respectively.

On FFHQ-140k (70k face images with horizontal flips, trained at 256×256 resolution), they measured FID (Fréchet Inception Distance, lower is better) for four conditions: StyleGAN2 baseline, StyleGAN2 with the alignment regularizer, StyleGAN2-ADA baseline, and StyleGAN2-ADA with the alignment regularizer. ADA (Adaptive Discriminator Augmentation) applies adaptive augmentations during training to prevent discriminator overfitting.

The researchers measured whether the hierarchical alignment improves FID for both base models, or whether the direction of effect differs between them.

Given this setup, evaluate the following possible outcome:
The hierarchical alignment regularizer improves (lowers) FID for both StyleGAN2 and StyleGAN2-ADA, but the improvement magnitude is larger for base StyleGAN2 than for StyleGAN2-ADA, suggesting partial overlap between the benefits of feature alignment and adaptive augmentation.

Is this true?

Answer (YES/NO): NO